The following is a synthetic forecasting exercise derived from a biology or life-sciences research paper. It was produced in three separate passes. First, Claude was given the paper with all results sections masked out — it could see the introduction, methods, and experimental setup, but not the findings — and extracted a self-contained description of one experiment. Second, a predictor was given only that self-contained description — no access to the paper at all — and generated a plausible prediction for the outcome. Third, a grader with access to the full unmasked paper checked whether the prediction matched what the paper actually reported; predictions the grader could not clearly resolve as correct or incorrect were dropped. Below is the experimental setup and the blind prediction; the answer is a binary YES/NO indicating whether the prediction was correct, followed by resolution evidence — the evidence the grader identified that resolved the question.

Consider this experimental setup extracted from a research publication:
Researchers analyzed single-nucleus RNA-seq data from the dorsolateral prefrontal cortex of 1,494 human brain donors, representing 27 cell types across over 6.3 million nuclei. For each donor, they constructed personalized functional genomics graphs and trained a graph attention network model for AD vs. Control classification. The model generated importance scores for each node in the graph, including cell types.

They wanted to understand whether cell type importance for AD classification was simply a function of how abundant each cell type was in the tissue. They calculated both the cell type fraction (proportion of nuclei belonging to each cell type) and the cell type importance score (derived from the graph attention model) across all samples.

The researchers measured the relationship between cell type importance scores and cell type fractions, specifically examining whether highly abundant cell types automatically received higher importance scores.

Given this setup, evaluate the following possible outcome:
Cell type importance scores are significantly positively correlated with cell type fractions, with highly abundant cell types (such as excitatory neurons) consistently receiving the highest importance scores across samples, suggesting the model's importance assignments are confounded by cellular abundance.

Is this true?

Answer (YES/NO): NO